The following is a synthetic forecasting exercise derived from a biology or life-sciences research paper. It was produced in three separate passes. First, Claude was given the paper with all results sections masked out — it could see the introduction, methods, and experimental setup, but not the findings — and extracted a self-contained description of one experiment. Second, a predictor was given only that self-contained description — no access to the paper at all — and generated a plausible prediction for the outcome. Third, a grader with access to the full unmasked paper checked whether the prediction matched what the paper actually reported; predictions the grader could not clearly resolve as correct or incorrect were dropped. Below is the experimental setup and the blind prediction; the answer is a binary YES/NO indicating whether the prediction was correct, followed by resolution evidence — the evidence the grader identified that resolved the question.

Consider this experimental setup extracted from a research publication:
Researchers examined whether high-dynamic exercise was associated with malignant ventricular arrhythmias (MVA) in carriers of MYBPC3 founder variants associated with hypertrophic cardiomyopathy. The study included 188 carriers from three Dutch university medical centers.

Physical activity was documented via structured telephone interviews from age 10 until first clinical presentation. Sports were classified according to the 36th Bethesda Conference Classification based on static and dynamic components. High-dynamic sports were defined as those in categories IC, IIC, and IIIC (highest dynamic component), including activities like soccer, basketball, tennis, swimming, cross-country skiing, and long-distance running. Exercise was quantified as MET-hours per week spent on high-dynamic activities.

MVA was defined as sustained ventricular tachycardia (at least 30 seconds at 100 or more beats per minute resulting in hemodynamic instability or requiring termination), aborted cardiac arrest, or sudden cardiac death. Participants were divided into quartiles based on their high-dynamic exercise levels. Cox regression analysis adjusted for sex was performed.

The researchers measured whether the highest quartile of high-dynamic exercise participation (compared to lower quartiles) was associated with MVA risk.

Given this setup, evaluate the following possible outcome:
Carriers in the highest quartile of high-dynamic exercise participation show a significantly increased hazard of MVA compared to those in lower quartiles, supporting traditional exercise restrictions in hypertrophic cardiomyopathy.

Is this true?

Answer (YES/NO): YES